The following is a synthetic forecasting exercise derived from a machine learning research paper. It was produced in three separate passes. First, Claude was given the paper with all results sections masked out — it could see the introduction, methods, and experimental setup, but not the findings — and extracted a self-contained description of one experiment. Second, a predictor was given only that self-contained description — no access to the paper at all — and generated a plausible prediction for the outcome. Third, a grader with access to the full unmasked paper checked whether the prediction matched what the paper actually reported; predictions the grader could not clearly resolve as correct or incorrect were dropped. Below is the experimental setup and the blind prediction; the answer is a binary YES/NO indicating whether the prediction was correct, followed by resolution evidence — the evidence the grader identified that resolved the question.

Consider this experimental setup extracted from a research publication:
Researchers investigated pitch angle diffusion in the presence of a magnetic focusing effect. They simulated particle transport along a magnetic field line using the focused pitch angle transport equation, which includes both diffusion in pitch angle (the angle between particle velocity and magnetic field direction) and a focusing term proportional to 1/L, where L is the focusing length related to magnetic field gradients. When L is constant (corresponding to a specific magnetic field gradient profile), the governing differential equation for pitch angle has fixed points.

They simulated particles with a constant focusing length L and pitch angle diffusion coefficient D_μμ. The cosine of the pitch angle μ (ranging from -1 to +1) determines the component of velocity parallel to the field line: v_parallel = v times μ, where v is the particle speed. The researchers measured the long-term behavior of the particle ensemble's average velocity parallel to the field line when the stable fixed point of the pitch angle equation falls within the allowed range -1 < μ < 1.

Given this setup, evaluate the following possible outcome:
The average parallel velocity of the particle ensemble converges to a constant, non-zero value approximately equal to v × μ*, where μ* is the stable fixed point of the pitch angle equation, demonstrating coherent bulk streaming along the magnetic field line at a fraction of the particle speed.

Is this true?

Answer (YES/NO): YES